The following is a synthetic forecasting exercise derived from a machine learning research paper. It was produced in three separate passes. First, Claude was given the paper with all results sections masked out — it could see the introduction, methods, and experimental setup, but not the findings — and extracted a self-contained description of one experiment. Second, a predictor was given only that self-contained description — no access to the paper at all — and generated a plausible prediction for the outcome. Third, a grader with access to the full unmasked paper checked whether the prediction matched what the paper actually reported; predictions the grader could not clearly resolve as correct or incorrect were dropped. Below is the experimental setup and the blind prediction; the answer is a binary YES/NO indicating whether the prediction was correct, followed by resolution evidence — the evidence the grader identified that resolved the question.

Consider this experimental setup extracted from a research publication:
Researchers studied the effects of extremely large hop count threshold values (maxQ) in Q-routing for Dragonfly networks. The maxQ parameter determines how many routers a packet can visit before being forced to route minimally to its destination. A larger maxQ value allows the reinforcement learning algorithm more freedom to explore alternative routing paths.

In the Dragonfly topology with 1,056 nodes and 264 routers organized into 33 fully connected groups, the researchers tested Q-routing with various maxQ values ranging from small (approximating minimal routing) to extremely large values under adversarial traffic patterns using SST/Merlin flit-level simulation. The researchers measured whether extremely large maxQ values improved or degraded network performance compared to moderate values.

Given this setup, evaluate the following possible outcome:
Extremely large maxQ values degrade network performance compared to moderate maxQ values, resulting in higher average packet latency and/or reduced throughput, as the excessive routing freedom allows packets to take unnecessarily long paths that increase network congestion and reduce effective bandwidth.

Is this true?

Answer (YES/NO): YES